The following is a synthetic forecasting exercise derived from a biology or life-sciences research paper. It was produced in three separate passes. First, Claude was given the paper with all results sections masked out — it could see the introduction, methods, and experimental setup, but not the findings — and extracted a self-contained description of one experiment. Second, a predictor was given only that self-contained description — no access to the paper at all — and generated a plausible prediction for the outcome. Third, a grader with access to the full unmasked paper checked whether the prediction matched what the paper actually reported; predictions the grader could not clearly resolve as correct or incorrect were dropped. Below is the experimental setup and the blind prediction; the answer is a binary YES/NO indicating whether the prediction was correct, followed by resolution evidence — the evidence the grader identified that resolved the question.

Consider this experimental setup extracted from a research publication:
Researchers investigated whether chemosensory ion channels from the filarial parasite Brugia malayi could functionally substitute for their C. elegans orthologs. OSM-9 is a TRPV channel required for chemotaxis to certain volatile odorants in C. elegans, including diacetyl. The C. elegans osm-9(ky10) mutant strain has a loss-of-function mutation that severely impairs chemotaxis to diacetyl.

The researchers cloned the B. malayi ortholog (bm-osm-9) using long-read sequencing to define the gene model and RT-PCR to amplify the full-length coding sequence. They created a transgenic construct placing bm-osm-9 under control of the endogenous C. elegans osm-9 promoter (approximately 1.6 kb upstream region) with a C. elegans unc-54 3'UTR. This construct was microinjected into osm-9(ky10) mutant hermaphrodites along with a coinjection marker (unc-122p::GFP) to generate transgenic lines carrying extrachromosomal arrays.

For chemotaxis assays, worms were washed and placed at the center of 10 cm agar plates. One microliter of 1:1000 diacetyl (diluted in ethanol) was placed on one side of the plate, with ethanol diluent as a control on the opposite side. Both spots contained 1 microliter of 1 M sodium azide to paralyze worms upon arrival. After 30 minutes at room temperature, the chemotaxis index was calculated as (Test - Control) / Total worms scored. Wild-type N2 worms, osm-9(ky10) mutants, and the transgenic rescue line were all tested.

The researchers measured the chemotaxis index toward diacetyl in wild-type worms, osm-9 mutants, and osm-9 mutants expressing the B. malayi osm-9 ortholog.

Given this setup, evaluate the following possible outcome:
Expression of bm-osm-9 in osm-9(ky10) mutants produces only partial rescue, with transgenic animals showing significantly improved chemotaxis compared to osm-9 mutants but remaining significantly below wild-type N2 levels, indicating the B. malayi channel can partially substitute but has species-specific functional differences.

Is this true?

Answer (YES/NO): NO